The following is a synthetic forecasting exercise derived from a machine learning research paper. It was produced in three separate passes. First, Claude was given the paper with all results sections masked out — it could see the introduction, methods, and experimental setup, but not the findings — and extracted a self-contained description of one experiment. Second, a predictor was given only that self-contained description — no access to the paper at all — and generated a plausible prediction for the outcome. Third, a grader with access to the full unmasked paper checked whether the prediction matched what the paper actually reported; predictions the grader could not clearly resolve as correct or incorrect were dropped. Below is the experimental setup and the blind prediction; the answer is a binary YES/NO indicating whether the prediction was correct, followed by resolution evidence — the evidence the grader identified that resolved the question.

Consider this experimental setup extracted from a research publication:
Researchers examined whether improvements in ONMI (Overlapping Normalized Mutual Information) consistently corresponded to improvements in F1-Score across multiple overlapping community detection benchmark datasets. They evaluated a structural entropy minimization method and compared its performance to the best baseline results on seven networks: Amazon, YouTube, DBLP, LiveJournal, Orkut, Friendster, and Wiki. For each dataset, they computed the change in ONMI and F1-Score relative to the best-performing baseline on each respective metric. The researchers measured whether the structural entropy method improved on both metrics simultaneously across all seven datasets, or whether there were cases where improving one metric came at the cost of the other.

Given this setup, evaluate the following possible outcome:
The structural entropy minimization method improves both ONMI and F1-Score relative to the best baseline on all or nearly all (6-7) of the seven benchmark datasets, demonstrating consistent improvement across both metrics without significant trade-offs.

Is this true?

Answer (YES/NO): NO